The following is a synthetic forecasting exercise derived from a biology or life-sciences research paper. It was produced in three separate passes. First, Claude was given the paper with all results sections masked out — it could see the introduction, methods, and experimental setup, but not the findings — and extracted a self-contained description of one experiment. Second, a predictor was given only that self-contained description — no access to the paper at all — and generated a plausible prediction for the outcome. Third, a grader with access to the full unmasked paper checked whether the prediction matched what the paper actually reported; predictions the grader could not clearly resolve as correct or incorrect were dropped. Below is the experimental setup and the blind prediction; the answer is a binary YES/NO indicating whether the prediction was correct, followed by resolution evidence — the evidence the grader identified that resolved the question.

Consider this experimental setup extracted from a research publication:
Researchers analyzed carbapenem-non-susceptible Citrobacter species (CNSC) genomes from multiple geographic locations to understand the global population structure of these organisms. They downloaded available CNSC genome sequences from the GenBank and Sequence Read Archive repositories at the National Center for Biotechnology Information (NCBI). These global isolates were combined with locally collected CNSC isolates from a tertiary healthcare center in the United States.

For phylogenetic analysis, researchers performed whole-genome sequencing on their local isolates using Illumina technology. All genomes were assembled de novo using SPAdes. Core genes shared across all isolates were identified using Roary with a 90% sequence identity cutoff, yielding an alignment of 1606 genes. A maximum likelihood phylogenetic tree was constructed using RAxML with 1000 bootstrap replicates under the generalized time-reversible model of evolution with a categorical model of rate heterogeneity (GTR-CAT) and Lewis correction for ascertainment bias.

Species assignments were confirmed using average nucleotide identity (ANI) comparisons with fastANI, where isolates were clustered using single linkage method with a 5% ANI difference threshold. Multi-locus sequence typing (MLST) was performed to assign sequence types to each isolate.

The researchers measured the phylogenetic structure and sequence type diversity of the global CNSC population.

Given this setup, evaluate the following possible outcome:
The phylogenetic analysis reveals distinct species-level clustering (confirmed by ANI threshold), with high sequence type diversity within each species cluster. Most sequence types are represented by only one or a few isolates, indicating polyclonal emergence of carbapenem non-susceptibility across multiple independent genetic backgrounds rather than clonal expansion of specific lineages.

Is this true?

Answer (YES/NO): YES